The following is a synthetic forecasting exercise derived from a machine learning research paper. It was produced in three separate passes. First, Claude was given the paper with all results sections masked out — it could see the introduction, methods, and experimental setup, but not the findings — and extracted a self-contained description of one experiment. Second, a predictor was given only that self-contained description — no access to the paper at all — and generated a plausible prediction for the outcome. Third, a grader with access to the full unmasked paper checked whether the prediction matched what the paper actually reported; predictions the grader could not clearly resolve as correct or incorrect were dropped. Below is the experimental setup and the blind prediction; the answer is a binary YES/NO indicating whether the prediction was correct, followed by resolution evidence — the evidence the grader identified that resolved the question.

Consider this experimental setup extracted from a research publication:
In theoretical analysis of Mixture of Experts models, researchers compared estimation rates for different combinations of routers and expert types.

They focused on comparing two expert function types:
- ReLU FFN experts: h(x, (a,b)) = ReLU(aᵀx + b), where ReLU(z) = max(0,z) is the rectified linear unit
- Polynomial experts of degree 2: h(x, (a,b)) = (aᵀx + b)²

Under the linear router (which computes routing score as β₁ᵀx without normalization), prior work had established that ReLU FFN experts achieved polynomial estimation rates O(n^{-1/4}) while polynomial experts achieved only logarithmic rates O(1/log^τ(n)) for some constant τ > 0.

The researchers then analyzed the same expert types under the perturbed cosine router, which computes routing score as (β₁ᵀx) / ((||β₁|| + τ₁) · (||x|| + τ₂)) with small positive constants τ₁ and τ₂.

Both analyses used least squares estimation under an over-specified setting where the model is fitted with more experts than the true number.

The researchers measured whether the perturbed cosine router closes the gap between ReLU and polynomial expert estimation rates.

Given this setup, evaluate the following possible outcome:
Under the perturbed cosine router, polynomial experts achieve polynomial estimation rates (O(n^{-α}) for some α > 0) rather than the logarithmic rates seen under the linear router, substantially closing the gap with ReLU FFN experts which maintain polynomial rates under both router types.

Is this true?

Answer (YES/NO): YES